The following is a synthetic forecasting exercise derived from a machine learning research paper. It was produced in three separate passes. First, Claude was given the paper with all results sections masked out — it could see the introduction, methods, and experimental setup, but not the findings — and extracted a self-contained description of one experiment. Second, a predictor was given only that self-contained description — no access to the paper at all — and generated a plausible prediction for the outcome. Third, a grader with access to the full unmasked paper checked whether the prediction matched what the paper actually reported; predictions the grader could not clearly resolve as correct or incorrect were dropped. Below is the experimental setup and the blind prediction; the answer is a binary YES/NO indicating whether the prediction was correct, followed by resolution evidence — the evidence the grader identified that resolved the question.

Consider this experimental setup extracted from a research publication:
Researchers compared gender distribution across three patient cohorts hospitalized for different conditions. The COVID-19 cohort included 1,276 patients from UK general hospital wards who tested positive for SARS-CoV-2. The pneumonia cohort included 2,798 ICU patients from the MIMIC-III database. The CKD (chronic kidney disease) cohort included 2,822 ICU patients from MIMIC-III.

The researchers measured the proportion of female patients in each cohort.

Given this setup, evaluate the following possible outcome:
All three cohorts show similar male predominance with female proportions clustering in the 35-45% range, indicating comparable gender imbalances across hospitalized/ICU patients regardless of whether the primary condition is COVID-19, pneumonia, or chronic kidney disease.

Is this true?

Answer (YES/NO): NO